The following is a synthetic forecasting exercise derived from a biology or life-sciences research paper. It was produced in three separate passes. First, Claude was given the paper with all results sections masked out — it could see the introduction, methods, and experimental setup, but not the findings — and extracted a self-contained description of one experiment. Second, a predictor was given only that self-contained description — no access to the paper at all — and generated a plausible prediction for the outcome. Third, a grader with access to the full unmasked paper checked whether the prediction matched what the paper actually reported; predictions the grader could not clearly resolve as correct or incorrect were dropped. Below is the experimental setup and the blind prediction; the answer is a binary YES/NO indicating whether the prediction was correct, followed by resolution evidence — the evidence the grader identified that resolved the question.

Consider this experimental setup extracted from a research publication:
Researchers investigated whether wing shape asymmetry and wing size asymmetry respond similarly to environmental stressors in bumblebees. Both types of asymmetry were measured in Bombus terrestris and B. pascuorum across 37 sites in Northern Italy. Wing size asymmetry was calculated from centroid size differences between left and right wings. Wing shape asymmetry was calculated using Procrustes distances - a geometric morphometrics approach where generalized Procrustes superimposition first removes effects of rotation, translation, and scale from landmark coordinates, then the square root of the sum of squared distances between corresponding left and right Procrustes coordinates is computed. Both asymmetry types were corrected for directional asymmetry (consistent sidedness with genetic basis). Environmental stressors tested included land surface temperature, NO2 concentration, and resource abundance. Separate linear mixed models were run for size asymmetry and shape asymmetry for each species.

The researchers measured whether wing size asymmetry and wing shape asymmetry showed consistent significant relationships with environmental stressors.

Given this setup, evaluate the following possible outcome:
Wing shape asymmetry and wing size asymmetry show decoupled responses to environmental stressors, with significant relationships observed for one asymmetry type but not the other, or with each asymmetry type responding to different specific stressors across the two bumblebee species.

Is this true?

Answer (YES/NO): YES